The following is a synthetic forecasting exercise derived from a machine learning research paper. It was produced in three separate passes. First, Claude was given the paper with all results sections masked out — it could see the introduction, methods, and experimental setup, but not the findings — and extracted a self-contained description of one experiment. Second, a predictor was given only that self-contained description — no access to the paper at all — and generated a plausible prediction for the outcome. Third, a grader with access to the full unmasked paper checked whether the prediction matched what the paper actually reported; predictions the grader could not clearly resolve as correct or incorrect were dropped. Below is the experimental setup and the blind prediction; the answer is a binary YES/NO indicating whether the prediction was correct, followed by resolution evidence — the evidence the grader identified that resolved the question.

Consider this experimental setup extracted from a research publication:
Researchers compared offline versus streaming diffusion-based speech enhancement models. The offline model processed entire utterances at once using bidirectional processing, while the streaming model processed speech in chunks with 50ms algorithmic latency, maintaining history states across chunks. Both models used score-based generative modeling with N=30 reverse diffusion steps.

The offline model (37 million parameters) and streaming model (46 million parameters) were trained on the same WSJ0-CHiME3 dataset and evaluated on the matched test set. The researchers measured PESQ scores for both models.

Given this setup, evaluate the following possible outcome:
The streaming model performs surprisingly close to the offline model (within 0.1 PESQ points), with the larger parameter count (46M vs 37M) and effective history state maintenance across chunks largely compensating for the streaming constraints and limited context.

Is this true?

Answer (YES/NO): YES